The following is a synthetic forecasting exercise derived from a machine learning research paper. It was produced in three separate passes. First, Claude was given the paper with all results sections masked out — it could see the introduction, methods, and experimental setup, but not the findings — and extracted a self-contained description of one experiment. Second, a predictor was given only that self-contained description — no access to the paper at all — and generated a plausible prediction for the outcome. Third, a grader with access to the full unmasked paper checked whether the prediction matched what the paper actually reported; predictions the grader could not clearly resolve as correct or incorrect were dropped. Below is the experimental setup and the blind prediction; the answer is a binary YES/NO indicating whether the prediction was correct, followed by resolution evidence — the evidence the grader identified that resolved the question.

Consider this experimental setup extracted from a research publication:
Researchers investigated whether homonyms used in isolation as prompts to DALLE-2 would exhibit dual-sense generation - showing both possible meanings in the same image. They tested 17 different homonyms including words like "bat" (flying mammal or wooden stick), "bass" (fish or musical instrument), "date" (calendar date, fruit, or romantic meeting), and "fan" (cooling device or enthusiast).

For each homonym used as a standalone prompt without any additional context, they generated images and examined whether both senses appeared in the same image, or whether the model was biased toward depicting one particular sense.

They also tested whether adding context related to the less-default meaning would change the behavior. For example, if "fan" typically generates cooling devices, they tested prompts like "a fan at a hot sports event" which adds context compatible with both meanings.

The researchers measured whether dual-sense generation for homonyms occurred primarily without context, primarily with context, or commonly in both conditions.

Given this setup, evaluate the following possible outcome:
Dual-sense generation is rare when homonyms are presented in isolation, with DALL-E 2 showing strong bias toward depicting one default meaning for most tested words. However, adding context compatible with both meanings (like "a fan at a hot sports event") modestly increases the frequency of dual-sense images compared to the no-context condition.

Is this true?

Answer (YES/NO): NO